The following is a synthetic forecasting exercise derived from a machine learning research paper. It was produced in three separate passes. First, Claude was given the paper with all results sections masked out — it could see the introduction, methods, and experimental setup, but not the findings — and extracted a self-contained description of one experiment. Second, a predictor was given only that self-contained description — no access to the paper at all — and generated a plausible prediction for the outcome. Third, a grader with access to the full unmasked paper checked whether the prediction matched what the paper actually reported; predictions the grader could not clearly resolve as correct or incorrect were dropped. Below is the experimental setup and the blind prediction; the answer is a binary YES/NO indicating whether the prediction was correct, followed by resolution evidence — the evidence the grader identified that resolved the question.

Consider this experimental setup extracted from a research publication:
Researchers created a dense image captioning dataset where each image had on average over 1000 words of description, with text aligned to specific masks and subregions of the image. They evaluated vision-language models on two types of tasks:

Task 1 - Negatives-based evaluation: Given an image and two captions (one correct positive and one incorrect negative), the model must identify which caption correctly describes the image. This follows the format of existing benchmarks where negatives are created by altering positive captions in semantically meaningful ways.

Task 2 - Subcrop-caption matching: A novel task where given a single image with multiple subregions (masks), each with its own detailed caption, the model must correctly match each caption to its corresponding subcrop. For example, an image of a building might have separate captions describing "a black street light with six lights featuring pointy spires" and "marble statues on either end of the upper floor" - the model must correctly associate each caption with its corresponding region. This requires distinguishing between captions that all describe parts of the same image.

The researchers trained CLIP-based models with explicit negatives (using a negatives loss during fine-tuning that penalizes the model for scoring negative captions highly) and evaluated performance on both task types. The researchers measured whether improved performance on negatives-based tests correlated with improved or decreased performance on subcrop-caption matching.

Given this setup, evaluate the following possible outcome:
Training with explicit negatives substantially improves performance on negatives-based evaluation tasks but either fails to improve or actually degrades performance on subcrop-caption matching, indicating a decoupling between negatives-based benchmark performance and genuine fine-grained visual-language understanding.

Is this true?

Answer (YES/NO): YES